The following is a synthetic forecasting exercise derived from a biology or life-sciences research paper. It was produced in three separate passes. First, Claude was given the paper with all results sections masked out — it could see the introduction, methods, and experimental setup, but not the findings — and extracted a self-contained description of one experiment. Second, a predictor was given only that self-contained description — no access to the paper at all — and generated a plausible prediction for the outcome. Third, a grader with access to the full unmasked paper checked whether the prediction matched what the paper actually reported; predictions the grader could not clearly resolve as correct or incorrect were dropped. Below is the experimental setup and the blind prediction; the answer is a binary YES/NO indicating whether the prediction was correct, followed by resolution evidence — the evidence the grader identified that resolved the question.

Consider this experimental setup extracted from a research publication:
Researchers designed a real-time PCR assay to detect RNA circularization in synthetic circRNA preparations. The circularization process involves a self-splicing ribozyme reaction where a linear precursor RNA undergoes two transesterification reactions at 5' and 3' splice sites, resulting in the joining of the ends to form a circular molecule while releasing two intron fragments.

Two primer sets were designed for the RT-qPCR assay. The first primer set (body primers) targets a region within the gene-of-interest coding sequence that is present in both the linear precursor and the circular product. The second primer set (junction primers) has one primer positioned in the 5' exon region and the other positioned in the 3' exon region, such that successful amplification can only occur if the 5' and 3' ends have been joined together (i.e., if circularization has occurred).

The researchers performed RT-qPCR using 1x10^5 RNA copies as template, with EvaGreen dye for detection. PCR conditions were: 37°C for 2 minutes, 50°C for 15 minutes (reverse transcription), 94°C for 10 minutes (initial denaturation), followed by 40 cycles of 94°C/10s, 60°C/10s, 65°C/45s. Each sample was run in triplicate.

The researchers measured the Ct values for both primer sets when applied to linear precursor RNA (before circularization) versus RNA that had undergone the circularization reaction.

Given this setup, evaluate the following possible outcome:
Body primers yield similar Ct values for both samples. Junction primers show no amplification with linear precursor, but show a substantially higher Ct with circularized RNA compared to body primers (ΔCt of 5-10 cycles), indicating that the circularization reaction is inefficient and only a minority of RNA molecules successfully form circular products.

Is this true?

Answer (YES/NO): NO